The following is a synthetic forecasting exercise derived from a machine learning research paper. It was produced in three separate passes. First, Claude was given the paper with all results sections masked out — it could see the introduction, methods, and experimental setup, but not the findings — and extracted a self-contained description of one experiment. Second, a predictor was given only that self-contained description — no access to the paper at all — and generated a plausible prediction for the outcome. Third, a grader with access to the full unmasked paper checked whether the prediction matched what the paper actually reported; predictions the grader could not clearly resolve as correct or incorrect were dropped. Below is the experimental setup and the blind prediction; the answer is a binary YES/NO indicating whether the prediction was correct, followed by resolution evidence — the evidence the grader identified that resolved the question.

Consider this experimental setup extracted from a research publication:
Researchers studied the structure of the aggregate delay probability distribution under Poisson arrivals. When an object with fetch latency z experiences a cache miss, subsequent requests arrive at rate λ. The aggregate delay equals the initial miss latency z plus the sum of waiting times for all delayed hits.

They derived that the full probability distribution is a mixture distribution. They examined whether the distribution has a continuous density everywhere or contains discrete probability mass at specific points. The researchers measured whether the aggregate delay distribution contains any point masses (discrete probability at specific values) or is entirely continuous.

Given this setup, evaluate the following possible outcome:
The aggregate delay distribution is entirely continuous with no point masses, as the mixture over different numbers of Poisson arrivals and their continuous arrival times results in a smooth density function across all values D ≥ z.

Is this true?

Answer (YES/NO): NO